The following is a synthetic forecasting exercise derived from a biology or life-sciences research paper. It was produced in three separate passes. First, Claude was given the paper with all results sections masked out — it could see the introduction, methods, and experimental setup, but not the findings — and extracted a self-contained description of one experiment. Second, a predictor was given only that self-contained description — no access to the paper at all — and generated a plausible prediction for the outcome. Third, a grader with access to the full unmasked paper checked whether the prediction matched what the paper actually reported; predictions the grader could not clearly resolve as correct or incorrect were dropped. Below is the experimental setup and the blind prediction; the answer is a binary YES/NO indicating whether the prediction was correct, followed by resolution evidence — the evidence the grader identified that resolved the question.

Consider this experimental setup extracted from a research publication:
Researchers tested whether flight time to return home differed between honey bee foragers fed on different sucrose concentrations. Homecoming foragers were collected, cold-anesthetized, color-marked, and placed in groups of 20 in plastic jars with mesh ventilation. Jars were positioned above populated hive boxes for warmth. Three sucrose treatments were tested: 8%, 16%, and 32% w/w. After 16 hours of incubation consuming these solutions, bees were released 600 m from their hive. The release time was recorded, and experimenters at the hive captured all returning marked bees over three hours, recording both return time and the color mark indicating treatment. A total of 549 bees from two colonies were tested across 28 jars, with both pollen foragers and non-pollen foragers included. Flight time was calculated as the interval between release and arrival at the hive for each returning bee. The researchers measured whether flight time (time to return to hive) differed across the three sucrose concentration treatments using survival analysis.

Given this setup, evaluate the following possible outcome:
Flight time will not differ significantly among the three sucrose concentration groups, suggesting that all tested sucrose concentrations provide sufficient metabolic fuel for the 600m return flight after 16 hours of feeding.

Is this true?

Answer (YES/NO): NO